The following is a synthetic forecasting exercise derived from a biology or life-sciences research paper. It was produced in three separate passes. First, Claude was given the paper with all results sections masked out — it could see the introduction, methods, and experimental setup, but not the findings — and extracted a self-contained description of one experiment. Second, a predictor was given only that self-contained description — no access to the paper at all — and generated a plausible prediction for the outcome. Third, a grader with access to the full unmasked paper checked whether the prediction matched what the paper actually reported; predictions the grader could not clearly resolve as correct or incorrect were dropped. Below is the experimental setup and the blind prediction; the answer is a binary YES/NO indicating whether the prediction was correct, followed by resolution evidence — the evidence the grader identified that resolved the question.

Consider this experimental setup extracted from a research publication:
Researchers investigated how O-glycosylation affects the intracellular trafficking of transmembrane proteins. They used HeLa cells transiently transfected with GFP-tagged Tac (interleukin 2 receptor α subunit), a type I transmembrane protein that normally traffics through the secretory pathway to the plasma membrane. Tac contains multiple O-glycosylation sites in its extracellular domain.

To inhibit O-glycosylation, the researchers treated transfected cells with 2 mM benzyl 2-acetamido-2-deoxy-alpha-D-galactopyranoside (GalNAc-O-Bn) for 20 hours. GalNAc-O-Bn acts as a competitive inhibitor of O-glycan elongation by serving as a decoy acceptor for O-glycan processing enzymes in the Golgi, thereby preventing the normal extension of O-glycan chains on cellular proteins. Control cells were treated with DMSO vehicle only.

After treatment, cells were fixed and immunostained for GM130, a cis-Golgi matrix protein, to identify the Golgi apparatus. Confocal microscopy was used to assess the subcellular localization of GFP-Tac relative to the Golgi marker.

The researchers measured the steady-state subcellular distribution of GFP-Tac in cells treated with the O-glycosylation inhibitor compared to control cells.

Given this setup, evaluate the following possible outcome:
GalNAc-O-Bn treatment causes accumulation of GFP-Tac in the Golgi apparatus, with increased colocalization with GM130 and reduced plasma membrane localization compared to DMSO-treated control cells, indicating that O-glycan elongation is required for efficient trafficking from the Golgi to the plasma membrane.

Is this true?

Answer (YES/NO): YES